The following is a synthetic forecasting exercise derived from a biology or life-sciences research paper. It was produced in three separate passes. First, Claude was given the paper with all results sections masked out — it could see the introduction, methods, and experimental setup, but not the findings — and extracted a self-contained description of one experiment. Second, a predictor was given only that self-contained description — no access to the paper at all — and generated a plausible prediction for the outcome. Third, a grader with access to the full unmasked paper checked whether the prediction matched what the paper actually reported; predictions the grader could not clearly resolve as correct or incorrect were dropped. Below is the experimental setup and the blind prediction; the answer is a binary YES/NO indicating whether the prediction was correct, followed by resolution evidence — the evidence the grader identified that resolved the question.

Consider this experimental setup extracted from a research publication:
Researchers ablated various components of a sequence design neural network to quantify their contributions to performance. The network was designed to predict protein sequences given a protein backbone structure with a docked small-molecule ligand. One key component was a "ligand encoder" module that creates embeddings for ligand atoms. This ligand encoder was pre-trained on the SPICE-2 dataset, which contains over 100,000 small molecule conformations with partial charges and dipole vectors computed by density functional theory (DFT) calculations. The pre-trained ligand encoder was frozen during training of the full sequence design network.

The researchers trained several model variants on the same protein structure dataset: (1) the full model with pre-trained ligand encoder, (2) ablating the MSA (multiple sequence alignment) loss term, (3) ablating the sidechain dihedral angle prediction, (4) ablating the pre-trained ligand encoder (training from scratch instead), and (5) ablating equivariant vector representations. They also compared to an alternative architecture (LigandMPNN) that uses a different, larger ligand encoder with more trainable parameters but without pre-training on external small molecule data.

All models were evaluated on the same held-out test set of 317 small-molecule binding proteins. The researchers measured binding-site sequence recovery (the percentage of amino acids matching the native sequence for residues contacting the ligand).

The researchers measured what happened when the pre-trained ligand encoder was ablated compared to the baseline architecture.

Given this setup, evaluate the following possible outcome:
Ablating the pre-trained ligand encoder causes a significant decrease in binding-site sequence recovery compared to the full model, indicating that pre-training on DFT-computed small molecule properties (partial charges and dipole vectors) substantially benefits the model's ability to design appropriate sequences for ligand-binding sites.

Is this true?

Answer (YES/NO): YES